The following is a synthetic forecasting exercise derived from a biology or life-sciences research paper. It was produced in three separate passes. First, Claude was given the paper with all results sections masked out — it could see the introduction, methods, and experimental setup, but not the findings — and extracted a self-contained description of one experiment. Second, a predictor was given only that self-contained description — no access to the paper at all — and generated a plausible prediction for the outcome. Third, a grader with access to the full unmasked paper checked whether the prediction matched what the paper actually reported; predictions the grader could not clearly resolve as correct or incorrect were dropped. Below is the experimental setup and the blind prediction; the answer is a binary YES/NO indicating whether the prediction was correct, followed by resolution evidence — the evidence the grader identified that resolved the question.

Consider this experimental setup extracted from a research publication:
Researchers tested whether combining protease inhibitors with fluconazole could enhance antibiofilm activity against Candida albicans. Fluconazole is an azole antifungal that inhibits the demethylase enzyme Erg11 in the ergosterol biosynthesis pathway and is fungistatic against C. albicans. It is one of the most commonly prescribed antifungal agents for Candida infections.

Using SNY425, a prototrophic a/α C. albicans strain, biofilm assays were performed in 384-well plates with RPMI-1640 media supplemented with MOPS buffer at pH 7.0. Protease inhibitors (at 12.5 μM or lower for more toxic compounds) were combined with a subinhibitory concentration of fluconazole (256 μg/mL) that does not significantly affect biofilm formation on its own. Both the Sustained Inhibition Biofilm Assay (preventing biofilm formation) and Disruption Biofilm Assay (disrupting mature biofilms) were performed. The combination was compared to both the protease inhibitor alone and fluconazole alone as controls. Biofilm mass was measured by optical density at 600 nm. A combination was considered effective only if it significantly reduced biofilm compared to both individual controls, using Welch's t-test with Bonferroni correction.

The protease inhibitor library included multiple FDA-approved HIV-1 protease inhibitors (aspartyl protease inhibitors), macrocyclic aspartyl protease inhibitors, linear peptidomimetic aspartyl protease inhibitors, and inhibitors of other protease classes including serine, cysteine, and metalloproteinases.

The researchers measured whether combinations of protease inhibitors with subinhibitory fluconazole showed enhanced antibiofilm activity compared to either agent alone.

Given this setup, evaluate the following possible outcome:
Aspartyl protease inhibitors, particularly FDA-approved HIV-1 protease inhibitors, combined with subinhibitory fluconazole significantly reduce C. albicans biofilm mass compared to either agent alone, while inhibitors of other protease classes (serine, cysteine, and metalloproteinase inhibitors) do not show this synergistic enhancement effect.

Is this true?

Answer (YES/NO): NO